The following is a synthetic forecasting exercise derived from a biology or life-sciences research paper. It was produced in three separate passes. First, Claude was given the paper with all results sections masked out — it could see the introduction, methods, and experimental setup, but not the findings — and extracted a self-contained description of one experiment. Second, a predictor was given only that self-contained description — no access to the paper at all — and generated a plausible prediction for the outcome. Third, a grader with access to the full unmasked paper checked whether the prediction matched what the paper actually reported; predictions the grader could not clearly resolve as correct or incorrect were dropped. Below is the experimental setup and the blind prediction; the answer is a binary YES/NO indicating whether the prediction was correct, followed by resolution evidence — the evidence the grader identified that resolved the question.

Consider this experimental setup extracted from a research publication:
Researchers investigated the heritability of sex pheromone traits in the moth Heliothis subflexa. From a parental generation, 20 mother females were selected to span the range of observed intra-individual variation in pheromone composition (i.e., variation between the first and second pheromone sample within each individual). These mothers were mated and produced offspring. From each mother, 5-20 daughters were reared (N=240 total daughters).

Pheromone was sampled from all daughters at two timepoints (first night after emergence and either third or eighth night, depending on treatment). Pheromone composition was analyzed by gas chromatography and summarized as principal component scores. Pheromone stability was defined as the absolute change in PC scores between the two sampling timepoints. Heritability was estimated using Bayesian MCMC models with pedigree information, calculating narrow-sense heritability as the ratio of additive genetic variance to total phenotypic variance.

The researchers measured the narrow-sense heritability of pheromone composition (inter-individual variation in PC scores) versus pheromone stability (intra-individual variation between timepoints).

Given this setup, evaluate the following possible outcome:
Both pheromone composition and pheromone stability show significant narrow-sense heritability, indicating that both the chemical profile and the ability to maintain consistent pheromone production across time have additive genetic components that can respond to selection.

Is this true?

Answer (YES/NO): YES